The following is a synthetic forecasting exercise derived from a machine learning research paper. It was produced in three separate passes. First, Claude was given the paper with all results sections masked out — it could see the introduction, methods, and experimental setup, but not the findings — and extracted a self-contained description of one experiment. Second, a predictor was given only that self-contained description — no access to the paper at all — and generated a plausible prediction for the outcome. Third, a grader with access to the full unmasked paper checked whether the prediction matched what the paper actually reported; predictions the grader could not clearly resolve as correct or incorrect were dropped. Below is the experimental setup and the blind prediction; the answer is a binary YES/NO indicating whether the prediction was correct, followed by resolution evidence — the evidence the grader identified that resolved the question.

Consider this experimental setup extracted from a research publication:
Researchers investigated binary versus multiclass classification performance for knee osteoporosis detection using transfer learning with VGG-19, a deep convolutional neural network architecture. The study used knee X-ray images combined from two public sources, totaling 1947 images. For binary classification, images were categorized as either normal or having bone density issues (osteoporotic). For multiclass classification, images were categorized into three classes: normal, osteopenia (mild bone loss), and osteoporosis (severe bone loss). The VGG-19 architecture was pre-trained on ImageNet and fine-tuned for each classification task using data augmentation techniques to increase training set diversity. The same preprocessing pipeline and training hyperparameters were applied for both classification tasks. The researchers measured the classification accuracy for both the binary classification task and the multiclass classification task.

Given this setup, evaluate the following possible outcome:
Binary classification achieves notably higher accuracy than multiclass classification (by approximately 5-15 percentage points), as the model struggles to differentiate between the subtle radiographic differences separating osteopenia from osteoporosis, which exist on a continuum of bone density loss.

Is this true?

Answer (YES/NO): YES